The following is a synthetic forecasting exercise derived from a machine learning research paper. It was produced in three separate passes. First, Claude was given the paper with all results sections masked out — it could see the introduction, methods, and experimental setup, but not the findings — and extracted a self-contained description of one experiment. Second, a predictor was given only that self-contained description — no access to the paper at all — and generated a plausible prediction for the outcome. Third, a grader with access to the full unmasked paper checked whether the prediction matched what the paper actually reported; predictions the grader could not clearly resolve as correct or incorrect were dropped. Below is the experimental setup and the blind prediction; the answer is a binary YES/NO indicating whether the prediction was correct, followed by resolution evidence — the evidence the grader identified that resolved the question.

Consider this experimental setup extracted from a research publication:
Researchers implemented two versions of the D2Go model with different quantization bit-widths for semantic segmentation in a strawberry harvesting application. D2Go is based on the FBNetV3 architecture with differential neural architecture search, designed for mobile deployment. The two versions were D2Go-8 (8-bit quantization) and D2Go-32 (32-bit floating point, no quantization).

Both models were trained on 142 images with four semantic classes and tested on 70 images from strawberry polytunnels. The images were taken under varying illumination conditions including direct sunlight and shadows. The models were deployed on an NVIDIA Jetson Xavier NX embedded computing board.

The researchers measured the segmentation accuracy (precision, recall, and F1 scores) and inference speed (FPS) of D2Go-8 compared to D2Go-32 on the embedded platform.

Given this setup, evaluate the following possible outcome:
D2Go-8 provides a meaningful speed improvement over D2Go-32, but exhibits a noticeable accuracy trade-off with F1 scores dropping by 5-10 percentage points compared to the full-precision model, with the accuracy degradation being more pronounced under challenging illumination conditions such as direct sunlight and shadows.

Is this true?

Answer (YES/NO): NO